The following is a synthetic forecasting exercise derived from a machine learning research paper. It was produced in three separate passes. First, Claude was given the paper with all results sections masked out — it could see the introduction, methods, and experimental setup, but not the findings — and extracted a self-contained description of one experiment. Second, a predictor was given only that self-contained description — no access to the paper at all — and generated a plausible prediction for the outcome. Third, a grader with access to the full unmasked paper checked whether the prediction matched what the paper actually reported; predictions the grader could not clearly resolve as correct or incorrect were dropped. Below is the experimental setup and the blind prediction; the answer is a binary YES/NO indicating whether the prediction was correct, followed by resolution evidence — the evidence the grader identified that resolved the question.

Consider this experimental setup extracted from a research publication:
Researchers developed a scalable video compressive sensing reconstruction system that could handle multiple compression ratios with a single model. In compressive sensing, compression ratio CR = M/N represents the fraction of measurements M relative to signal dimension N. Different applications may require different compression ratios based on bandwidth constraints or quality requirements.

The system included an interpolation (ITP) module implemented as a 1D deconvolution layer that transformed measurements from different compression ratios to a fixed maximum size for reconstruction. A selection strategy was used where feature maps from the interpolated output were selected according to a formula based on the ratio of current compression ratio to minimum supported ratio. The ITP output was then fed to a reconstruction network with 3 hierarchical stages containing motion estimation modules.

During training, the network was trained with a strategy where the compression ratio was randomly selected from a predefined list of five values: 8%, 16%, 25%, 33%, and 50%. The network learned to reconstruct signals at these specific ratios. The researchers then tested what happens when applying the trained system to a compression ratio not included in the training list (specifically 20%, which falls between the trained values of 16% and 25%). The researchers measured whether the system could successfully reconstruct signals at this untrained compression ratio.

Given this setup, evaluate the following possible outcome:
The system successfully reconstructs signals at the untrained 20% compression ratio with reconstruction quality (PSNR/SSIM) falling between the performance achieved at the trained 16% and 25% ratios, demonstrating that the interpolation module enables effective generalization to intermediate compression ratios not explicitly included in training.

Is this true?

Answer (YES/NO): NO